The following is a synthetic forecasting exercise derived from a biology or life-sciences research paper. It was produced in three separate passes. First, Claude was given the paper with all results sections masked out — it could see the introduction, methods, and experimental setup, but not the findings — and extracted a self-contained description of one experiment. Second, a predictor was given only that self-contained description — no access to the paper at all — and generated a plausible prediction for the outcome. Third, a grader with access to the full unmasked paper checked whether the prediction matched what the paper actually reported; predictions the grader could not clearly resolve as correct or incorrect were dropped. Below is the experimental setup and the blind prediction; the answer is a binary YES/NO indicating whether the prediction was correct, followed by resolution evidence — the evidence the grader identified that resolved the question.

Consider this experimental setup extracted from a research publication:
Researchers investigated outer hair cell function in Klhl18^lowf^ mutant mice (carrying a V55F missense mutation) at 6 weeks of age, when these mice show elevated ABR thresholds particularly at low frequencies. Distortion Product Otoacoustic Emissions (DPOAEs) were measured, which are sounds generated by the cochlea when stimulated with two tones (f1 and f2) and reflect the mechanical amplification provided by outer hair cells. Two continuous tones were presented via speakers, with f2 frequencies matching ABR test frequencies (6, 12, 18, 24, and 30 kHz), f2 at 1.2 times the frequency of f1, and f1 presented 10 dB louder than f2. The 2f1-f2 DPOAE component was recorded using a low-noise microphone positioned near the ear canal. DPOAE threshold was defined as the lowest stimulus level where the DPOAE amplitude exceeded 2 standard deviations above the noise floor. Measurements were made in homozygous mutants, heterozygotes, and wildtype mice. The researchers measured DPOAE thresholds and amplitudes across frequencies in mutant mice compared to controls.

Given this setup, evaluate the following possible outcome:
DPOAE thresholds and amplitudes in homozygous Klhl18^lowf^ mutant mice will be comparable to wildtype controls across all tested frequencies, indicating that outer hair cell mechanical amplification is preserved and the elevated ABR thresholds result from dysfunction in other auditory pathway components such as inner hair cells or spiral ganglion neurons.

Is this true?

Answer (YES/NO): YES